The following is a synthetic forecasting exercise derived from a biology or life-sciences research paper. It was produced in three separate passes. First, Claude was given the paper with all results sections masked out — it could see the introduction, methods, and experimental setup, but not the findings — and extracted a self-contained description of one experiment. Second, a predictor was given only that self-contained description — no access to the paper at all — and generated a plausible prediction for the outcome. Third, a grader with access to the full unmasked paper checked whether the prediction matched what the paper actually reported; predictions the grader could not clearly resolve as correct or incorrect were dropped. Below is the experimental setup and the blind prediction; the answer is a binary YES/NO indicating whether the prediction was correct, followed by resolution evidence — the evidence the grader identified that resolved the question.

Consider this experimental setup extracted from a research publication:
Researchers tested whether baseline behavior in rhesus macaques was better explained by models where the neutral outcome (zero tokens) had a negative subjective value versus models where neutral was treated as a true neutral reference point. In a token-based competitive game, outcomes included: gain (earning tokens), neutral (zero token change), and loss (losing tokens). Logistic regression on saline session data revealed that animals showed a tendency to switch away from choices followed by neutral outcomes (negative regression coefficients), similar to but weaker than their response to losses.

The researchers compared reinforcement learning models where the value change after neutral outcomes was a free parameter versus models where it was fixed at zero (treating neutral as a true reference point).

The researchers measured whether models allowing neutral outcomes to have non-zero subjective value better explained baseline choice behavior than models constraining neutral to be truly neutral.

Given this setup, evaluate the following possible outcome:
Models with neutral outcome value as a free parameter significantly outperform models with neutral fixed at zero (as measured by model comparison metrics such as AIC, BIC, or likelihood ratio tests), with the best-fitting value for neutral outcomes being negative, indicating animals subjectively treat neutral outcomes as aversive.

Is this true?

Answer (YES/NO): YES